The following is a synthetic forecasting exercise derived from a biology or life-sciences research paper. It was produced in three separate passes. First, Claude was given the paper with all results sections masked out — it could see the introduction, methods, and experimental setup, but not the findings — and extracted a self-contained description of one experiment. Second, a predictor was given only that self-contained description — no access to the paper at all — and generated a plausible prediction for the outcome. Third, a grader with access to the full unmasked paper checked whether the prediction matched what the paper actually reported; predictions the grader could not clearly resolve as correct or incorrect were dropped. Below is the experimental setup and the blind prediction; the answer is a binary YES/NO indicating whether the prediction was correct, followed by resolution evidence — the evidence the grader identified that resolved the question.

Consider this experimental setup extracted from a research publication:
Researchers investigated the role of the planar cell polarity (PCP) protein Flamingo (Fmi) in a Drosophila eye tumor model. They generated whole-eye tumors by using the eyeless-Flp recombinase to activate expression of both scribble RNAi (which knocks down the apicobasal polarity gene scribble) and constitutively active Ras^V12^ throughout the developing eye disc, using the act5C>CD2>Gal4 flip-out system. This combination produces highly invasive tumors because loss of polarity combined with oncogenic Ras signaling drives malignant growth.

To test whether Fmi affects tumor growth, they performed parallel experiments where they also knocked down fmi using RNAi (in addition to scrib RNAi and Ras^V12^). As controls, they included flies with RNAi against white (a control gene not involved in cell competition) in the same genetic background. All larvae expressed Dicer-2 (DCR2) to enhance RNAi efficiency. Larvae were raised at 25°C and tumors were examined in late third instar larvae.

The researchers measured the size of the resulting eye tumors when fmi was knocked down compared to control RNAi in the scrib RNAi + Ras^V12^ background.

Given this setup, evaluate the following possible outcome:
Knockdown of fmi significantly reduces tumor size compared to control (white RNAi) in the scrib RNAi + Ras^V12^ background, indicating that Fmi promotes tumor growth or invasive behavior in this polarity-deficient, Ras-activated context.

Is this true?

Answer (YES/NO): NO